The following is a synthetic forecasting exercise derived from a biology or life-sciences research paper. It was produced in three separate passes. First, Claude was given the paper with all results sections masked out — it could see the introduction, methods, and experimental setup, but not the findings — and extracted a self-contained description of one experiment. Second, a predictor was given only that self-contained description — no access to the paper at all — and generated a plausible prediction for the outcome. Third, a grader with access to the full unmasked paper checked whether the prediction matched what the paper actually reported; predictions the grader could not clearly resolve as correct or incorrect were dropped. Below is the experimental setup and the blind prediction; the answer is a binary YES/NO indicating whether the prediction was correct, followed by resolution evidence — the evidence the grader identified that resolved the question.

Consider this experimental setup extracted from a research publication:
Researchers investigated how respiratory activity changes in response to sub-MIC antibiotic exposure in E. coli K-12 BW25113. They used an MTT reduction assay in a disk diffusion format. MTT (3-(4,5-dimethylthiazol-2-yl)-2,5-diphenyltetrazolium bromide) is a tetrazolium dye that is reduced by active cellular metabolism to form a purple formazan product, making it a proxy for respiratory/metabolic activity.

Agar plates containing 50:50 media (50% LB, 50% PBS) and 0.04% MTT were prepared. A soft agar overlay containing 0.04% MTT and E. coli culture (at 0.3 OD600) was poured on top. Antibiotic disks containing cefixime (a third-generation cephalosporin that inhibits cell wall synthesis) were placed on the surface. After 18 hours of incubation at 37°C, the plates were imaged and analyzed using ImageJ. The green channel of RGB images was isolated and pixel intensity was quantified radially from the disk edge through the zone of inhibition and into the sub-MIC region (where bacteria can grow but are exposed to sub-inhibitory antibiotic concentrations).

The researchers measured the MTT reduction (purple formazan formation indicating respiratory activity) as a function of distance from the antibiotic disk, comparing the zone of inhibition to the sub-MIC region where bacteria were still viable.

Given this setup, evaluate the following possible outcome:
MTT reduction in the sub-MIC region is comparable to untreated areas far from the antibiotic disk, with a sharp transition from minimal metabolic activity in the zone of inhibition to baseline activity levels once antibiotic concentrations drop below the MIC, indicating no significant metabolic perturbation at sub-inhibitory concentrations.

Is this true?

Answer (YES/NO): NO